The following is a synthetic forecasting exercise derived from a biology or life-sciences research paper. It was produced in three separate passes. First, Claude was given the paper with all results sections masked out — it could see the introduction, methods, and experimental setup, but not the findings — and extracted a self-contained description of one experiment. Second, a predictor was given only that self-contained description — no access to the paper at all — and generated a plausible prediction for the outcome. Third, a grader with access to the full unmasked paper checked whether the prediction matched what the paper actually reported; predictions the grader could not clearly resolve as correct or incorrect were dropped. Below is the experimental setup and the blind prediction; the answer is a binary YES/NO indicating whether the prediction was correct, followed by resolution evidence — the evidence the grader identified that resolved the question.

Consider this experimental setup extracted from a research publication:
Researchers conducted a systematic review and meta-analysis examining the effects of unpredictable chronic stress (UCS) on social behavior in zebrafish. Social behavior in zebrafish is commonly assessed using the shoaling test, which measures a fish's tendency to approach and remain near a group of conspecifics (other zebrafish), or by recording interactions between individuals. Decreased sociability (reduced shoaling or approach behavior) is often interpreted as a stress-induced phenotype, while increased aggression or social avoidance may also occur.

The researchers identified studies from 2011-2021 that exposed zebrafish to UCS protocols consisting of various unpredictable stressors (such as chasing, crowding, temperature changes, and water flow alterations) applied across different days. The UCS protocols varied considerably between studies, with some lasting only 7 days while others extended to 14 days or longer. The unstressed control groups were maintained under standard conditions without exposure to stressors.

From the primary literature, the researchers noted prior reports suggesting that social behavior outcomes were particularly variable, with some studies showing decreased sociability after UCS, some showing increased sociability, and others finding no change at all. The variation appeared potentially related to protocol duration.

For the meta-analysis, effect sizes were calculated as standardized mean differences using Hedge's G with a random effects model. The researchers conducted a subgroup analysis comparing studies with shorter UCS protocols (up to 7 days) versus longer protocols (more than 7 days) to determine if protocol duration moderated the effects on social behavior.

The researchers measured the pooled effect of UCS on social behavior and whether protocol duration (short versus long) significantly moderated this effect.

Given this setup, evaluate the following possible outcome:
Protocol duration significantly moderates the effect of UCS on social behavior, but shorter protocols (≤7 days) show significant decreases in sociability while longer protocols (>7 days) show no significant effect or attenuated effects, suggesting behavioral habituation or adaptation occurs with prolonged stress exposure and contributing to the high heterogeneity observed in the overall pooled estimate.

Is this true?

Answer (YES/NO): NO